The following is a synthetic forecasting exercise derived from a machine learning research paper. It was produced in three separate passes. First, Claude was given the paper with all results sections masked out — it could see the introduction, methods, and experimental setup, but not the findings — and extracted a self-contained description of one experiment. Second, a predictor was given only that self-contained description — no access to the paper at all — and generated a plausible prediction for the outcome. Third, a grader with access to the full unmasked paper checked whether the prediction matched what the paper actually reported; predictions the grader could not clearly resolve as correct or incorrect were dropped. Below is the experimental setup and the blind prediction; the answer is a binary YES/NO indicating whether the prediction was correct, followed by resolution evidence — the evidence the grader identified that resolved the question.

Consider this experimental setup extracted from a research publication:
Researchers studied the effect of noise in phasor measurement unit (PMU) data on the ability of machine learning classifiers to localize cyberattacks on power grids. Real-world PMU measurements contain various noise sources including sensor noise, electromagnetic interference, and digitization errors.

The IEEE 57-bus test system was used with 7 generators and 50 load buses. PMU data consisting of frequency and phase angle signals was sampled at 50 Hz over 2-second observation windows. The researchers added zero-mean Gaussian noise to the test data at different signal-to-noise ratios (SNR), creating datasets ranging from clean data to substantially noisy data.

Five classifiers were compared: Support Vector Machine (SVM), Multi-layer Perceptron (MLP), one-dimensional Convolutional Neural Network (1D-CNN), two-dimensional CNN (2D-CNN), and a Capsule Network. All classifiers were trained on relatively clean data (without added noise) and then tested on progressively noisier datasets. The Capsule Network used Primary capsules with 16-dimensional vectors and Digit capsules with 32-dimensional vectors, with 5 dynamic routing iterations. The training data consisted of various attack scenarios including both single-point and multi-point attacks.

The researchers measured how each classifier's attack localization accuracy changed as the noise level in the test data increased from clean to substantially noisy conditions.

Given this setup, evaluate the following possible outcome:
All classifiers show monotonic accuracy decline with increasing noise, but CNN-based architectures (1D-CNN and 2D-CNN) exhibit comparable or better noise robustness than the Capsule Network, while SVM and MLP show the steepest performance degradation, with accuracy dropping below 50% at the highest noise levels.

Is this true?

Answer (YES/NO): NO